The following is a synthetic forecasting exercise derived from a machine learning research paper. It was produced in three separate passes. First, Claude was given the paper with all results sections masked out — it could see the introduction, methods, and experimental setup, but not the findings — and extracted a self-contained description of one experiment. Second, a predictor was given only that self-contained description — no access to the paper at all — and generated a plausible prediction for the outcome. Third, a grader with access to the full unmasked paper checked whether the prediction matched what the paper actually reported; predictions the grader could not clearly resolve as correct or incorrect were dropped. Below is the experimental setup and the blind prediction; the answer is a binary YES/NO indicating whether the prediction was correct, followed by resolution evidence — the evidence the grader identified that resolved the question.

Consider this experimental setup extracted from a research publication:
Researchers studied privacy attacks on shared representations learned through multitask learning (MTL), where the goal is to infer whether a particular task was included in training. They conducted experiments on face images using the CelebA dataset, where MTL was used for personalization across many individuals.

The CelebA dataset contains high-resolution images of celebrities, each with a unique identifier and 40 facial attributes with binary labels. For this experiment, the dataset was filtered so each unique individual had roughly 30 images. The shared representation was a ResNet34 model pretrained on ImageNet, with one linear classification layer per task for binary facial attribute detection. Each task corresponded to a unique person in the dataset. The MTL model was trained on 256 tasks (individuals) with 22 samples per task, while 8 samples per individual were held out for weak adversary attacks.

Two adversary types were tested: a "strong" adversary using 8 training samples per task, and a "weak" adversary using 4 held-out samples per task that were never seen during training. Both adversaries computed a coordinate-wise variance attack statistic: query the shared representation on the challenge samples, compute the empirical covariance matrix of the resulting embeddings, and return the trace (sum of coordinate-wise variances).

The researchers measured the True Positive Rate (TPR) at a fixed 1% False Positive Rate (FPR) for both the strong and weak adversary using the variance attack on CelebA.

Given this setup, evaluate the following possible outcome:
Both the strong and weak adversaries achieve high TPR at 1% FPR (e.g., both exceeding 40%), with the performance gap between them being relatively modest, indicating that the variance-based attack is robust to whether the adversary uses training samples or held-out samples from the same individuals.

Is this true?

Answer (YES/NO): NO